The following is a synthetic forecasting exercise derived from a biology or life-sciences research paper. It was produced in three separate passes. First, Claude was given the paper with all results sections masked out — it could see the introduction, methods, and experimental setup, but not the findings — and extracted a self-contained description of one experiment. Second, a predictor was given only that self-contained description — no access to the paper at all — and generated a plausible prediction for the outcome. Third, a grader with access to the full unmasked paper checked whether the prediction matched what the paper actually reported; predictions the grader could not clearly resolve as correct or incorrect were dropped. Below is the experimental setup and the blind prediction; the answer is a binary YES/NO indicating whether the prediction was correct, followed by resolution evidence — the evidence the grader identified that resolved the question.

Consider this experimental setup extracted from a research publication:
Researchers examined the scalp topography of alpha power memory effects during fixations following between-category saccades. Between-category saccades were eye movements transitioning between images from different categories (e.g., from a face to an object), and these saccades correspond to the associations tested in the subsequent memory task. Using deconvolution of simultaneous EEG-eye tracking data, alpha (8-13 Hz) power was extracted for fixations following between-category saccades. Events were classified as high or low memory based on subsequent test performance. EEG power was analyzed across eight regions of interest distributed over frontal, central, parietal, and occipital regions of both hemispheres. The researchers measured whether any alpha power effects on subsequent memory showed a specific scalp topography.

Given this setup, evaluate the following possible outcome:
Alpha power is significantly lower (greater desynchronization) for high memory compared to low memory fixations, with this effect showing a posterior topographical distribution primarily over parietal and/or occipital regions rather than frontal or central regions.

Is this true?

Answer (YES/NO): NO